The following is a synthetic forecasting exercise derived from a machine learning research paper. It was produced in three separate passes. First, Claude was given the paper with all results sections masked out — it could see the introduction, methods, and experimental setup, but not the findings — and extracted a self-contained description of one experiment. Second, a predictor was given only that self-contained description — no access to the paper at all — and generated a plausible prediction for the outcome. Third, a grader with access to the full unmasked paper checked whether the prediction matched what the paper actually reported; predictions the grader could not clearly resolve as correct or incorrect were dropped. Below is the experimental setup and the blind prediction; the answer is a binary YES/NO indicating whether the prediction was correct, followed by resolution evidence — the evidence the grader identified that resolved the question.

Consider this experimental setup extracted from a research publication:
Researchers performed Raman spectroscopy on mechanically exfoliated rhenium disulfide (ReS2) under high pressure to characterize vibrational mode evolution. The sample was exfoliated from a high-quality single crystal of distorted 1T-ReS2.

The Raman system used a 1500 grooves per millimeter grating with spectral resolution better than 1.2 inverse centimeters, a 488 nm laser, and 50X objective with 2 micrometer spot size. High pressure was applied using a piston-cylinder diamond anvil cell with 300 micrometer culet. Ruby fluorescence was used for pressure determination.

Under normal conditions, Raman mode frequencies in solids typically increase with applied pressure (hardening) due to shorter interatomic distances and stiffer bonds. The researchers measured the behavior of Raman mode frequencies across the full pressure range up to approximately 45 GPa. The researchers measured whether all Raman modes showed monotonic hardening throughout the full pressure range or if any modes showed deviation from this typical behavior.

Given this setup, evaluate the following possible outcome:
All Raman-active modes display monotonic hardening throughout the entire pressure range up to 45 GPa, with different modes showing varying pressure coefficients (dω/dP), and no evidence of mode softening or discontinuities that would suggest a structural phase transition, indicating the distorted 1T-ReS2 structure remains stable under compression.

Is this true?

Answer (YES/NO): NO